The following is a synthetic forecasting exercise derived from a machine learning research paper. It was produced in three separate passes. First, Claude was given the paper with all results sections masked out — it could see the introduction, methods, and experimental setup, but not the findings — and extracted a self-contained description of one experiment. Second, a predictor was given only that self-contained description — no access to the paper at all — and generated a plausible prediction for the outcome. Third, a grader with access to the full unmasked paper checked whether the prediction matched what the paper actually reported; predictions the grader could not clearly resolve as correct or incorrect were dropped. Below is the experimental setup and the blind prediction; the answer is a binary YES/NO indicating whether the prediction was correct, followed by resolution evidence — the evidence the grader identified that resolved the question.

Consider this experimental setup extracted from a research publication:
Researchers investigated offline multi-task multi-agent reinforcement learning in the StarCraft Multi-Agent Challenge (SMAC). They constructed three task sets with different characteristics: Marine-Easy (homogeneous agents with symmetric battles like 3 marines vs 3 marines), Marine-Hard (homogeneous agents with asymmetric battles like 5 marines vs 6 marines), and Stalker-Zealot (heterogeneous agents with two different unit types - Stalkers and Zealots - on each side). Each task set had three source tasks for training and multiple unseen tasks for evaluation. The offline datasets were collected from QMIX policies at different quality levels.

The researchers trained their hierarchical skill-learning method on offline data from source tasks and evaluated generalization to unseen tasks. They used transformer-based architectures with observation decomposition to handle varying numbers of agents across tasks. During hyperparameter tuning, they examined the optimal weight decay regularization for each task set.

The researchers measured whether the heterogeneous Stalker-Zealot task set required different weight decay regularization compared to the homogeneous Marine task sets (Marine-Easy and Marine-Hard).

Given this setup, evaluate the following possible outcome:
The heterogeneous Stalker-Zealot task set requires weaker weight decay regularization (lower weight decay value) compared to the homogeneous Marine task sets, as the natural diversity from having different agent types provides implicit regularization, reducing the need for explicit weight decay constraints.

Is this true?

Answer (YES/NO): NO